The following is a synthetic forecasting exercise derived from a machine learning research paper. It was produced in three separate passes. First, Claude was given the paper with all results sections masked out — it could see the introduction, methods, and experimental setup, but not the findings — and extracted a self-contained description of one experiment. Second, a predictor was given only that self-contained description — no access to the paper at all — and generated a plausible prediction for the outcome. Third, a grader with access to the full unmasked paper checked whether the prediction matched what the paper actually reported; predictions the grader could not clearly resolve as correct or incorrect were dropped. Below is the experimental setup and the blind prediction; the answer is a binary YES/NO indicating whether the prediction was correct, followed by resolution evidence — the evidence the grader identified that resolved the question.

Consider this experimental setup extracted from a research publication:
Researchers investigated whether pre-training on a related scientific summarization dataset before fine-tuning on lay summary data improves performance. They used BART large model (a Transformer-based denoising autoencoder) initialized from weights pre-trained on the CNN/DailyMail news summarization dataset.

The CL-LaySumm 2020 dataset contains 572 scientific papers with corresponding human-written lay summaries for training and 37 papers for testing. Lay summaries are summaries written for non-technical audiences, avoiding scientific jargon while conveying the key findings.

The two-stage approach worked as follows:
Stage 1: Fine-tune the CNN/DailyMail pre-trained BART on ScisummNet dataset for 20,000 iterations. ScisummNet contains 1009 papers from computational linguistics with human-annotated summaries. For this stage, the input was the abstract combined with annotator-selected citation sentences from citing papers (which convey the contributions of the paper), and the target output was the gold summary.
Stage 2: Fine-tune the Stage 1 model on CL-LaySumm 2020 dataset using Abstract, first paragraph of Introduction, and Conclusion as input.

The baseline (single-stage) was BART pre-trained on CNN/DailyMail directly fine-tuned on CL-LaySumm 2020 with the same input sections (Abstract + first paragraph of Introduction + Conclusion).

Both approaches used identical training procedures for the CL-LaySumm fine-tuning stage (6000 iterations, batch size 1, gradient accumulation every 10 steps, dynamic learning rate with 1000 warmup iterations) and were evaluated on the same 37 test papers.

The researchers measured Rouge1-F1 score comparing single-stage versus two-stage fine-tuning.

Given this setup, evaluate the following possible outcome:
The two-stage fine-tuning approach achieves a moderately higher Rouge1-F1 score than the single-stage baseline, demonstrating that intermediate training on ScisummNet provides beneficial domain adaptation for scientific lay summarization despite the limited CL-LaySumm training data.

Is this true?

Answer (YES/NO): NO